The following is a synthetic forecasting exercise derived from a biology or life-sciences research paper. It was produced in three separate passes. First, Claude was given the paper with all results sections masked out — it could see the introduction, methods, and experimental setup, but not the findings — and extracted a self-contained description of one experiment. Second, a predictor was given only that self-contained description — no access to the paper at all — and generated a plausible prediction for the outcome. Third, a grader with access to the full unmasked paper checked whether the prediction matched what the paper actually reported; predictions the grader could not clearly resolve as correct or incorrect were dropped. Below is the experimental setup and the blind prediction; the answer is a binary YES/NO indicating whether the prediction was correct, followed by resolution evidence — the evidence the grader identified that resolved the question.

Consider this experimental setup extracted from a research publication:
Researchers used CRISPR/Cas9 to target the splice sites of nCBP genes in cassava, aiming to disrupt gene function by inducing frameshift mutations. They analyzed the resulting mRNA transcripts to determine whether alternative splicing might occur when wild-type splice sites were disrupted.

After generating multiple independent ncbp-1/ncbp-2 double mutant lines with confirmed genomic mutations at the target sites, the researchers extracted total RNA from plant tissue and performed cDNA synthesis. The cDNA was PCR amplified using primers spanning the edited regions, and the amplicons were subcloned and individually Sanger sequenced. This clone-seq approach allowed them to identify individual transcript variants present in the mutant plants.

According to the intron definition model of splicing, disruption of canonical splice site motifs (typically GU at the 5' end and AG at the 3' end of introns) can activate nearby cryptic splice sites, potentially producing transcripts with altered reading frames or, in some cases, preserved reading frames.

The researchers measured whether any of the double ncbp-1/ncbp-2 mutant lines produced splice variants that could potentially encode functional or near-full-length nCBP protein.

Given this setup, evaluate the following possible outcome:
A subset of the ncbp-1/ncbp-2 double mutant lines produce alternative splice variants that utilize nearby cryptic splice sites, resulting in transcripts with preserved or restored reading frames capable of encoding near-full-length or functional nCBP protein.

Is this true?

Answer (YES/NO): YES